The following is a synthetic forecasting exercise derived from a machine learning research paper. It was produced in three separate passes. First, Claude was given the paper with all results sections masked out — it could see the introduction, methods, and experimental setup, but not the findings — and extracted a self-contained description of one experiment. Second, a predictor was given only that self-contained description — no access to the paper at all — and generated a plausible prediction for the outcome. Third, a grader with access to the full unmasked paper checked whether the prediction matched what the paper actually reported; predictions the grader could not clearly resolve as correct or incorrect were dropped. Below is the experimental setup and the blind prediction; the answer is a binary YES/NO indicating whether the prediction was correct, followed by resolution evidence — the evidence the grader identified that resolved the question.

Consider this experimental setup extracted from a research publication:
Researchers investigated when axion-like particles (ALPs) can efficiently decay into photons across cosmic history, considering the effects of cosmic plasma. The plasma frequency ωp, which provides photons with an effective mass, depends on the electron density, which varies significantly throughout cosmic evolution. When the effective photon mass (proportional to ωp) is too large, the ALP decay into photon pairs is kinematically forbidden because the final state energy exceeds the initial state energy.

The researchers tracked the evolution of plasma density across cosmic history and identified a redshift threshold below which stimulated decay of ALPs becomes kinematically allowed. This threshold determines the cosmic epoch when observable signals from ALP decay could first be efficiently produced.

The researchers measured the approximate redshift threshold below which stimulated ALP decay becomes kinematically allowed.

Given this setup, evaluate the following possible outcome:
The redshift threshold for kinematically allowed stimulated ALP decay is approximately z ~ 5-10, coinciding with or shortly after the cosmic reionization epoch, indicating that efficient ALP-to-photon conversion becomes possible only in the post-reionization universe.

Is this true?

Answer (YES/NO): NO